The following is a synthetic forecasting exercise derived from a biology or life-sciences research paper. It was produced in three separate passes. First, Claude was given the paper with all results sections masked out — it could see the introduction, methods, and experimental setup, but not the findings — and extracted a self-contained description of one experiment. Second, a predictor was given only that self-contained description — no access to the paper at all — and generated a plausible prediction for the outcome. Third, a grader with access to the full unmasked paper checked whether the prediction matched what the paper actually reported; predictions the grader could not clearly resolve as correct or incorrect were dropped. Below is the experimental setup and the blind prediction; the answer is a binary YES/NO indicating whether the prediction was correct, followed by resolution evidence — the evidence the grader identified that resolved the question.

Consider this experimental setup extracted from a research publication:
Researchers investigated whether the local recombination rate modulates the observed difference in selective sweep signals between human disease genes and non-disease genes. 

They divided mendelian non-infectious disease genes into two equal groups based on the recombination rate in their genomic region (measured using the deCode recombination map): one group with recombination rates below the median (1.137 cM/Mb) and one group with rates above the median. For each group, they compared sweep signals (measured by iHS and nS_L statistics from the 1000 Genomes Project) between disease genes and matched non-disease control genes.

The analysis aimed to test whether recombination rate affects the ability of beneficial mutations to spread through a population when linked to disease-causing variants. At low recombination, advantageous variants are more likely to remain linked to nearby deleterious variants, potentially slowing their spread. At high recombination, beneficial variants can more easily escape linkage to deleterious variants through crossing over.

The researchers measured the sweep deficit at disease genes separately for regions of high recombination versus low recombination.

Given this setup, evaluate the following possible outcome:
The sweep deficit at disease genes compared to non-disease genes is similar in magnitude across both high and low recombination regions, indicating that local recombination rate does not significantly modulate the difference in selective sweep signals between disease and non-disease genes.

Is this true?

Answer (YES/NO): NO